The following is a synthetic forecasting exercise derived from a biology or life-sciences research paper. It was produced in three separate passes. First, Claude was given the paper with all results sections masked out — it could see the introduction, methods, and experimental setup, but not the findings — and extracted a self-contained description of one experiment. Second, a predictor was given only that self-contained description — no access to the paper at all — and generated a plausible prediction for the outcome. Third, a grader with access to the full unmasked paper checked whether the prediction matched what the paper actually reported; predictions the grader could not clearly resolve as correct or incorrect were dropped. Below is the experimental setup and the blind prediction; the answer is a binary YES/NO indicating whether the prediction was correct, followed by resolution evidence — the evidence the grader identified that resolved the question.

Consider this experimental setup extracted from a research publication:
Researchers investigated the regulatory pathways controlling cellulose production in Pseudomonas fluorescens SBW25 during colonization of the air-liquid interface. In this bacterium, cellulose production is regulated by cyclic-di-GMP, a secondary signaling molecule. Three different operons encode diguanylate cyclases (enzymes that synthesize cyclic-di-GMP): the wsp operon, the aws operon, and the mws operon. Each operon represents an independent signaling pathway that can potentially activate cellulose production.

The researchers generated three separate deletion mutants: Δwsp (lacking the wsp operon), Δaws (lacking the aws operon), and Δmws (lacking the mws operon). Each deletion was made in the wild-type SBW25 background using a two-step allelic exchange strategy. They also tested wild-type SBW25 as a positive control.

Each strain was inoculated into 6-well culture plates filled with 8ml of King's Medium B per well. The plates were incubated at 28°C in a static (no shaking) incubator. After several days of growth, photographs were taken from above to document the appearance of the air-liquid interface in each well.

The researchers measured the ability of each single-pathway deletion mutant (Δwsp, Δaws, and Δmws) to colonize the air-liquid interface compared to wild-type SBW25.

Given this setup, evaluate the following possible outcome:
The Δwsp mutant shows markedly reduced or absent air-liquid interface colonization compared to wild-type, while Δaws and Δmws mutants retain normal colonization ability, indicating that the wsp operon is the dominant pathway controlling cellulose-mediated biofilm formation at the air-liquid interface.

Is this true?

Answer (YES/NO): NO